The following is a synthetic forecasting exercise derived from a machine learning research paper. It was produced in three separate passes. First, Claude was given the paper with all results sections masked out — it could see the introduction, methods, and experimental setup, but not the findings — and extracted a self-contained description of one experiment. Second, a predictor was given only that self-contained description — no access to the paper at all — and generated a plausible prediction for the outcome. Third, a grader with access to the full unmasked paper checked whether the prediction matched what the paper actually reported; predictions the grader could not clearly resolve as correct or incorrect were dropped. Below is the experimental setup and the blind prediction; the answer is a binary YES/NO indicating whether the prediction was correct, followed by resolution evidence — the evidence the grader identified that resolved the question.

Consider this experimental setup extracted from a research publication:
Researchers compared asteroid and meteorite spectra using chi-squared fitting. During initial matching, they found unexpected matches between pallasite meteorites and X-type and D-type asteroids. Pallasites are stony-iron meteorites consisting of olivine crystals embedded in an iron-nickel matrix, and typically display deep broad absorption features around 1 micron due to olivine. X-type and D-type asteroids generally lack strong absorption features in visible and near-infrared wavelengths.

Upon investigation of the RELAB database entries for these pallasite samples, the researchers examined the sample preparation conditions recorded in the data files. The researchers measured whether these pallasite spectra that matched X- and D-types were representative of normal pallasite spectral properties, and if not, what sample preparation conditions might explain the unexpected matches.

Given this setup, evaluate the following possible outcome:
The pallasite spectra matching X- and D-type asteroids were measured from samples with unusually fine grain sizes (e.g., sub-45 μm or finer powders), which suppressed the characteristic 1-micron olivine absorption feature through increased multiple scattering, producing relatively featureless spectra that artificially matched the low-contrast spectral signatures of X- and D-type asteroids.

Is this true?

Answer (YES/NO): NO